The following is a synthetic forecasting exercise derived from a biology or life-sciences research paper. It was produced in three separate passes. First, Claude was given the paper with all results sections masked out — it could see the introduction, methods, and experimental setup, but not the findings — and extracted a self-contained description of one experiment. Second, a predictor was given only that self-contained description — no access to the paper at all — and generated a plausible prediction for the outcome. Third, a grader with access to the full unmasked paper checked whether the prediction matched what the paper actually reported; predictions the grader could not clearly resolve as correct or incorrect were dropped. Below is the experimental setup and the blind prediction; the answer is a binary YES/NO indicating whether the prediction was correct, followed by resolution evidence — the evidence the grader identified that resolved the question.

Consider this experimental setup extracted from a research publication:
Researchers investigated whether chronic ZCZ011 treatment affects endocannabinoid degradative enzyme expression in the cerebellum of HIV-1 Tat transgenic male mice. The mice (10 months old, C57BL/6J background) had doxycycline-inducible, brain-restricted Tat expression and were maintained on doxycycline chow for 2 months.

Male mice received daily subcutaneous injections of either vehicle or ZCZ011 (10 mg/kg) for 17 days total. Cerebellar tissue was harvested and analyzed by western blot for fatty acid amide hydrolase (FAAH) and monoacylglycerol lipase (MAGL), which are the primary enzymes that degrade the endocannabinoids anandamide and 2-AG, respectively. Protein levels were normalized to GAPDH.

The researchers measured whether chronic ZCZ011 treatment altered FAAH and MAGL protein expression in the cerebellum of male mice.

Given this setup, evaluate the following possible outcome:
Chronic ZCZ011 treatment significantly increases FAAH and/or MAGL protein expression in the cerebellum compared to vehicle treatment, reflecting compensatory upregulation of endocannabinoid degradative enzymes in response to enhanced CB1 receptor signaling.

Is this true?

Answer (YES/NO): NO